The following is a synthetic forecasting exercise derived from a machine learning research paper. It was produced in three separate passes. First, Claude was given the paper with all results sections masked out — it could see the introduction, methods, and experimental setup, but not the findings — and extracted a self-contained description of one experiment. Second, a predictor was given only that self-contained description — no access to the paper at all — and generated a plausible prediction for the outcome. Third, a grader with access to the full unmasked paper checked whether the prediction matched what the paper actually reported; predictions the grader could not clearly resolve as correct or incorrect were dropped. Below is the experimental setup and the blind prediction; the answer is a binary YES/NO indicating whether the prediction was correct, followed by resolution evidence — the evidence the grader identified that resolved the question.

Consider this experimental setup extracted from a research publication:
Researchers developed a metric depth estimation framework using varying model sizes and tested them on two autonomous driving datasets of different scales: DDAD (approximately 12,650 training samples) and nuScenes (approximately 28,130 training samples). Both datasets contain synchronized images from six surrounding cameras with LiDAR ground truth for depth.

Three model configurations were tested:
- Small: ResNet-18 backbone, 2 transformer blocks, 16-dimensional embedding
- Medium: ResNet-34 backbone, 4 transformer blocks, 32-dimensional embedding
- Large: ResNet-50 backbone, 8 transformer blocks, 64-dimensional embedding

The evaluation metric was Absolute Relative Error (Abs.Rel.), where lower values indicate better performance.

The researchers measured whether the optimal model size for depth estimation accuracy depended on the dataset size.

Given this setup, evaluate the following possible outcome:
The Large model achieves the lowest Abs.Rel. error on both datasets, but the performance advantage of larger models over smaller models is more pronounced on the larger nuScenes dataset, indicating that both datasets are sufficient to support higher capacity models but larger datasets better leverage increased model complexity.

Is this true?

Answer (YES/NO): NO